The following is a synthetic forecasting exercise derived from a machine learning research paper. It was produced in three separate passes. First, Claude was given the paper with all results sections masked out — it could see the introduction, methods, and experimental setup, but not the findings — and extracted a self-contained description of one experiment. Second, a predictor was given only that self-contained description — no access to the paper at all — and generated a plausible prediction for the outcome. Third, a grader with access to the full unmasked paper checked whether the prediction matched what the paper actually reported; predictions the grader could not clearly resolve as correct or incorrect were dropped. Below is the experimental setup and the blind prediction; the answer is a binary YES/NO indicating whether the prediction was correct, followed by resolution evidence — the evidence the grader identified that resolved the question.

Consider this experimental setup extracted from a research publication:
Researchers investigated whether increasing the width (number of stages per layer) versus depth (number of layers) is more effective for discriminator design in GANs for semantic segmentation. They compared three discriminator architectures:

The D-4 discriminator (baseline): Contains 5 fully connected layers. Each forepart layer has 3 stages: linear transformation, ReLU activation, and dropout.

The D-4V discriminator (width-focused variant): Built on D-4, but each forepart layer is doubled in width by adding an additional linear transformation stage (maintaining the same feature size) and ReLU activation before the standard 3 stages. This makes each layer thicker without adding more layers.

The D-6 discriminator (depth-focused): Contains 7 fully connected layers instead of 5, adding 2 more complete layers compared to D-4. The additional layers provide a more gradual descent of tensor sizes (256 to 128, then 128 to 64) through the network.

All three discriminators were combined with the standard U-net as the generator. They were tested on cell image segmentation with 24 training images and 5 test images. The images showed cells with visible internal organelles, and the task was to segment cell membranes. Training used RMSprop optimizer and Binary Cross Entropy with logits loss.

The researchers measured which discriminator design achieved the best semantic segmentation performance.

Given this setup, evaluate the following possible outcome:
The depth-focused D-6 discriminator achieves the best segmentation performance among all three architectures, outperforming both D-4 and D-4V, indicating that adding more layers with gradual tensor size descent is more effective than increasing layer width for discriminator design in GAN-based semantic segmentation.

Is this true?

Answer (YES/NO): YES